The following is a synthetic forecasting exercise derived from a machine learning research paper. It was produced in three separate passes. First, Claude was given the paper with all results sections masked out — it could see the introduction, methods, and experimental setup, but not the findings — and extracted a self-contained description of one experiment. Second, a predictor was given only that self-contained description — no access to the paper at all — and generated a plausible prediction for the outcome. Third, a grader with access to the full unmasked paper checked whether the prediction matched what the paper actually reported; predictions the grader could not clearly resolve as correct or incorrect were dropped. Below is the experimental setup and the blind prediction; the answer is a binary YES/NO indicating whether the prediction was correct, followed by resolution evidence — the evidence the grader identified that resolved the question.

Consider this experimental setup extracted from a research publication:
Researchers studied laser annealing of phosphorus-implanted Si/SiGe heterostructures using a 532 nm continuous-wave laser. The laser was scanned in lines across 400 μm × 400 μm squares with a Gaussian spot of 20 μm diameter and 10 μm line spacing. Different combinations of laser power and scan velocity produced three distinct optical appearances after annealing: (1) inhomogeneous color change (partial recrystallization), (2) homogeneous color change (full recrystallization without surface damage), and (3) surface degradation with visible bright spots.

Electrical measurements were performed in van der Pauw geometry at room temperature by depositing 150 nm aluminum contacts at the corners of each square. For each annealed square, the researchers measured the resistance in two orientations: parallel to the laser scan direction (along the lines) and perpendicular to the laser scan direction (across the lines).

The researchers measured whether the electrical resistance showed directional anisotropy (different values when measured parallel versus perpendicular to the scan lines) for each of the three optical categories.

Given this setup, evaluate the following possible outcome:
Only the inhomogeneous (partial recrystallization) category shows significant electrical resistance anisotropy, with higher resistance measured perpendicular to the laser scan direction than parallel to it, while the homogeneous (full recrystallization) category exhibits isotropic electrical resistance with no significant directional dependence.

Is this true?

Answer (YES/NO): NO